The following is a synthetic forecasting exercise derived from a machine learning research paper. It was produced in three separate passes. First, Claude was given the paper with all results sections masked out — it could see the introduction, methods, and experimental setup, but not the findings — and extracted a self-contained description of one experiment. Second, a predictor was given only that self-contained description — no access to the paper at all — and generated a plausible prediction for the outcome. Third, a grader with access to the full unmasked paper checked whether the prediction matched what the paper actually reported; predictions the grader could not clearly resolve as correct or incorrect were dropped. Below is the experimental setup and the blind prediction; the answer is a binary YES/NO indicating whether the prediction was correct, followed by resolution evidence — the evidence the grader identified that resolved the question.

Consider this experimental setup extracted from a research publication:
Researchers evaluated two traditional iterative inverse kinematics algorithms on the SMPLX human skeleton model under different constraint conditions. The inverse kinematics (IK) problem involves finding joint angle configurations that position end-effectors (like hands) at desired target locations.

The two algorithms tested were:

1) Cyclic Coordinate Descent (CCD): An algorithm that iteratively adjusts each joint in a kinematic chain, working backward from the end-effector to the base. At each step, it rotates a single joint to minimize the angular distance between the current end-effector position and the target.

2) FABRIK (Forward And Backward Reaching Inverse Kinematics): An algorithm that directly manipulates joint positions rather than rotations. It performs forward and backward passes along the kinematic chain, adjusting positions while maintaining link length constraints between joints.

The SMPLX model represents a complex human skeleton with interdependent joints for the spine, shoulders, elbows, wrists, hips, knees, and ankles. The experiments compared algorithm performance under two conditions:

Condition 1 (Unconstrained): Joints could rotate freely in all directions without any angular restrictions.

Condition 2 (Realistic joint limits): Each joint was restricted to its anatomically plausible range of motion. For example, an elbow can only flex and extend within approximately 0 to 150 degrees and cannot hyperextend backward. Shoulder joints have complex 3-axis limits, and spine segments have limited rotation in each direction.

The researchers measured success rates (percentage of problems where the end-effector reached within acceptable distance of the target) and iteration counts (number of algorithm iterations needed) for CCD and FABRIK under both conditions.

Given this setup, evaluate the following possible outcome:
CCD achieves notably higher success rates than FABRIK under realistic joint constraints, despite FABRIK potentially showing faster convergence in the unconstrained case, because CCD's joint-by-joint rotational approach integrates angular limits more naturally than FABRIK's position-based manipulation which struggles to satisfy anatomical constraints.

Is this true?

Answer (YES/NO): NO